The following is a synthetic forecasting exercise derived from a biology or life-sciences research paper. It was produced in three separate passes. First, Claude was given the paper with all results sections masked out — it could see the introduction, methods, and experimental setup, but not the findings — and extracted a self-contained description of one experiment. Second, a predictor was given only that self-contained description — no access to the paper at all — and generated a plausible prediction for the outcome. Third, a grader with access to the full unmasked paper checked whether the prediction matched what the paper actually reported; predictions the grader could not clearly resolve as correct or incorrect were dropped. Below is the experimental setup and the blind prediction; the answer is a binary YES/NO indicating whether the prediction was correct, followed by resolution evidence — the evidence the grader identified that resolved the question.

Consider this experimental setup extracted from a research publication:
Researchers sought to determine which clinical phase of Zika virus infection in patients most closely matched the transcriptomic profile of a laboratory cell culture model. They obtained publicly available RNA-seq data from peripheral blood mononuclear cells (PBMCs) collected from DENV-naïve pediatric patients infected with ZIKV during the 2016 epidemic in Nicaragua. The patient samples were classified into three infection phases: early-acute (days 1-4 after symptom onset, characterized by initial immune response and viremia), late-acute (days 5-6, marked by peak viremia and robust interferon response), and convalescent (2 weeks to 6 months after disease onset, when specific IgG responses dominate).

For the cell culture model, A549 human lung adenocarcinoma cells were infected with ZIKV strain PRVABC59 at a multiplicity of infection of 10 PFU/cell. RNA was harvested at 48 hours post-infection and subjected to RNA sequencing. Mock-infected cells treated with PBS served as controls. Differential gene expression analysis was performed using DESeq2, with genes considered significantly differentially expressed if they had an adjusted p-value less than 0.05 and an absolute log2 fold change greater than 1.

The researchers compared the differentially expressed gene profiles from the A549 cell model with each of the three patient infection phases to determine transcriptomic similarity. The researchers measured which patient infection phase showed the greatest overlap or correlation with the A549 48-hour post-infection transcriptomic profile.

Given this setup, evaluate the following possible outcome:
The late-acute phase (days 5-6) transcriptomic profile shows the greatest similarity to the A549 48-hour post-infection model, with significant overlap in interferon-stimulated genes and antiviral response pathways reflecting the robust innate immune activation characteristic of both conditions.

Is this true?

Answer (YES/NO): NO